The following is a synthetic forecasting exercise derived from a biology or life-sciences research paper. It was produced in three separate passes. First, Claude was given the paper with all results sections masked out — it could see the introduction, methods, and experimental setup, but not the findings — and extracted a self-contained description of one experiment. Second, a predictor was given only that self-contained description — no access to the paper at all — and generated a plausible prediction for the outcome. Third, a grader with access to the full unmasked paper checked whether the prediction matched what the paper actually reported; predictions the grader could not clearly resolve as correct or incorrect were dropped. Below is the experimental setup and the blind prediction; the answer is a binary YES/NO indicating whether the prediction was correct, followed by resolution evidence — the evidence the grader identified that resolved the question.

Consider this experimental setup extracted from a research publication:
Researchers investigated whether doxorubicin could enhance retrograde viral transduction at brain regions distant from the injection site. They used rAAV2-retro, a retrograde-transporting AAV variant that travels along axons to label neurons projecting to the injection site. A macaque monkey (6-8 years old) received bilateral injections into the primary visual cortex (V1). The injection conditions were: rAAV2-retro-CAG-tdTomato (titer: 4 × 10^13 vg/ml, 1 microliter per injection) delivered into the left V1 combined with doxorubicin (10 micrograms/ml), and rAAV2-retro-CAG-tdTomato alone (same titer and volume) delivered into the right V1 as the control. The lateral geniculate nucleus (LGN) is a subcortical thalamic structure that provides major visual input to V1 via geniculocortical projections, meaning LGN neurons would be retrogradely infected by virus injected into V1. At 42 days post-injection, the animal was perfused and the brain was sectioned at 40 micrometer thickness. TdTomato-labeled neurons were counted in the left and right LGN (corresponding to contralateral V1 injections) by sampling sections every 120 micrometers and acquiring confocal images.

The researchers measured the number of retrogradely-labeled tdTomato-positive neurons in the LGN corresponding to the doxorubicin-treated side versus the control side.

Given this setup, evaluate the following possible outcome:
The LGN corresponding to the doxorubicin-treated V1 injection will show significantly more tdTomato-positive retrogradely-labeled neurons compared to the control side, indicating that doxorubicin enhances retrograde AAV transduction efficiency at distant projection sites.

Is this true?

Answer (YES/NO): YES